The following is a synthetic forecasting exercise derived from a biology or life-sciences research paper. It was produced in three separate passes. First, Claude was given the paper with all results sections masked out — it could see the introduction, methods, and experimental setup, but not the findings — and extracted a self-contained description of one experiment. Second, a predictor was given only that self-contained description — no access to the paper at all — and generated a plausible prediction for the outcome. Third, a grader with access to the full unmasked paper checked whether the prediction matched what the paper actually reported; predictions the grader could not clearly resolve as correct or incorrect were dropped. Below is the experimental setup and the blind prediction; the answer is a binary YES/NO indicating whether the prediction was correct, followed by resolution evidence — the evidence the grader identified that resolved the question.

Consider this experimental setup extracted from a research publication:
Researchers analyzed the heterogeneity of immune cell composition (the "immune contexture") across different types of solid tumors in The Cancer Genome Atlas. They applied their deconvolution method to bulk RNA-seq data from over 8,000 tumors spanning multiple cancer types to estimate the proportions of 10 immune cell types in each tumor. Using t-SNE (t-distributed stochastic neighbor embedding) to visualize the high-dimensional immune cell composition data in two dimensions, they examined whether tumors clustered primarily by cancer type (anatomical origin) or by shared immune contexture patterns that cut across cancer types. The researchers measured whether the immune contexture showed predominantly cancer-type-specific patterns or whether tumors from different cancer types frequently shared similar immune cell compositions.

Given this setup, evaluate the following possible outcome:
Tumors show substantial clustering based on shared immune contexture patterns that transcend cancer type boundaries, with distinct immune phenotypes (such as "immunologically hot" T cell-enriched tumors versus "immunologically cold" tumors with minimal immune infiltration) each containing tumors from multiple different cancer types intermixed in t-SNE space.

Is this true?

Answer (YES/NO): NO